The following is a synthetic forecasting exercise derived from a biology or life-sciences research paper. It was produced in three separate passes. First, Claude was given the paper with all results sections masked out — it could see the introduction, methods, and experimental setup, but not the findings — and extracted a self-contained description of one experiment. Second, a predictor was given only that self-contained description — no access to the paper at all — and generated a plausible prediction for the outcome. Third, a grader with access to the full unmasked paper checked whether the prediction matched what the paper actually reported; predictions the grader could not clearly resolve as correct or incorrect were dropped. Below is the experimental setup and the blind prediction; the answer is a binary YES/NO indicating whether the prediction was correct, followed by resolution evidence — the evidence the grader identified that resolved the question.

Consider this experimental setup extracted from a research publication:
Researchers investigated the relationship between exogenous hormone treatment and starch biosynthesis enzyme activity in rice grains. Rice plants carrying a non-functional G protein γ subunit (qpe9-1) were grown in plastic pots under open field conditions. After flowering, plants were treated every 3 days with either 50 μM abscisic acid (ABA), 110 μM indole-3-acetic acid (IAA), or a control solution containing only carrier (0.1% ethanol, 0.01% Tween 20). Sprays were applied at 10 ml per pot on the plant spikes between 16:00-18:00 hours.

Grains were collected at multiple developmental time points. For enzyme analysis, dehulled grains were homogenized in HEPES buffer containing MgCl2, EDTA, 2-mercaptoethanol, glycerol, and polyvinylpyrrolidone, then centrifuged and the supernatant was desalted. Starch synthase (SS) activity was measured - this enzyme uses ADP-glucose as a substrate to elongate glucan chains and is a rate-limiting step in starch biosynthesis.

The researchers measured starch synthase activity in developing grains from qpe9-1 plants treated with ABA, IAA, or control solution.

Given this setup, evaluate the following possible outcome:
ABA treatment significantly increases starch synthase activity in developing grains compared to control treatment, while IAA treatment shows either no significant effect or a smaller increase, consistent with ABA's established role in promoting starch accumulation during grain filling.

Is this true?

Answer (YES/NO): NO